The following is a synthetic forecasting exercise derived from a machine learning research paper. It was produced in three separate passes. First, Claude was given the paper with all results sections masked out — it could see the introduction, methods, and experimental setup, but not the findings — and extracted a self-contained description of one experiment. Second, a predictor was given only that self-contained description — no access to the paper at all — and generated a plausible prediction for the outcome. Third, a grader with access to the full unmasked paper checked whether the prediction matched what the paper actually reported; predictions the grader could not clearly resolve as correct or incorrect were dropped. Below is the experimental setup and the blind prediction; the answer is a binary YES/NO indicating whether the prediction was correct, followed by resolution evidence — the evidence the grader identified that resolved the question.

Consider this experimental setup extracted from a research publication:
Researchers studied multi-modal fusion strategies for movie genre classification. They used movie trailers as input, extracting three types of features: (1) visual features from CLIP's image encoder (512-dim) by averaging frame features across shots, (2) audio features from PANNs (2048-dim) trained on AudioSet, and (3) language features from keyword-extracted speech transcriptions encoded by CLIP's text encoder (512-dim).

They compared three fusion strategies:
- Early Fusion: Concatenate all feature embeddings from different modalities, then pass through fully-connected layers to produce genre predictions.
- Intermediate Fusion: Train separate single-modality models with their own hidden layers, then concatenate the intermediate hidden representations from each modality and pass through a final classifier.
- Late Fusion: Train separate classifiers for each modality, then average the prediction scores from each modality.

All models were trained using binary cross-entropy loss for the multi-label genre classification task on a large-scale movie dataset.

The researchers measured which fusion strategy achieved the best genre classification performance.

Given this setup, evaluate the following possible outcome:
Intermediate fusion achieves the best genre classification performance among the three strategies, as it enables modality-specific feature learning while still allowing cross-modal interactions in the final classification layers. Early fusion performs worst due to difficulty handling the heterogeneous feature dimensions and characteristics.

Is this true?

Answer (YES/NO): NO